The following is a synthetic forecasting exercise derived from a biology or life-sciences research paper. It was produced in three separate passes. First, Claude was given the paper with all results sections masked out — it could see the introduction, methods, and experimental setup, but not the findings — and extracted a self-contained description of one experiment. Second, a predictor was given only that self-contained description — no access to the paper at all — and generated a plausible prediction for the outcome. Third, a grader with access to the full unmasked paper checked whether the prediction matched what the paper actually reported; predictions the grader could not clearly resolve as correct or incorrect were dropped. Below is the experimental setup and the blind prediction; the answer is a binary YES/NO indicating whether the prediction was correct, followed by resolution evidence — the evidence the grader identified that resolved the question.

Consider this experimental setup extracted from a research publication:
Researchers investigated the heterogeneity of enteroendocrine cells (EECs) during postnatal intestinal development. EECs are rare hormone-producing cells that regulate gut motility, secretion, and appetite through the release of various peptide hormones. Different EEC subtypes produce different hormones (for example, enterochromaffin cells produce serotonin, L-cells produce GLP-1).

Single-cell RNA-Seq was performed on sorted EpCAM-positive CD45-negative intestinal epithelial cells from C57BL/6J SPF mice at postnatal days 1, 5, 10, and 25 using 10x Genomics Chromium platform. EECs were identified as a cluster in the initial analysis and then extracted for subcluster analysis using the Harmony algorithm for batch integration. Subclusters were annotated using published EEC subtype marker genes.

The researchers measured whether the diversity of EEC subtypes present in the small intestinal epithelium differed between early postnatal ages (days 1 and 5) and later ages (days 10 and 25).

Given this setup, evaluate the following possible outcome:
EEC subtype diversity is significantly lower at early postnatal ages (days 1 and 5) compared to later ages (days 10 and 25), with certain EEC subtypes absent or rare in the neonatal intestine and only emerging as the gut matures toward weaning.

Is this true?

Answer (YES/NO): NO